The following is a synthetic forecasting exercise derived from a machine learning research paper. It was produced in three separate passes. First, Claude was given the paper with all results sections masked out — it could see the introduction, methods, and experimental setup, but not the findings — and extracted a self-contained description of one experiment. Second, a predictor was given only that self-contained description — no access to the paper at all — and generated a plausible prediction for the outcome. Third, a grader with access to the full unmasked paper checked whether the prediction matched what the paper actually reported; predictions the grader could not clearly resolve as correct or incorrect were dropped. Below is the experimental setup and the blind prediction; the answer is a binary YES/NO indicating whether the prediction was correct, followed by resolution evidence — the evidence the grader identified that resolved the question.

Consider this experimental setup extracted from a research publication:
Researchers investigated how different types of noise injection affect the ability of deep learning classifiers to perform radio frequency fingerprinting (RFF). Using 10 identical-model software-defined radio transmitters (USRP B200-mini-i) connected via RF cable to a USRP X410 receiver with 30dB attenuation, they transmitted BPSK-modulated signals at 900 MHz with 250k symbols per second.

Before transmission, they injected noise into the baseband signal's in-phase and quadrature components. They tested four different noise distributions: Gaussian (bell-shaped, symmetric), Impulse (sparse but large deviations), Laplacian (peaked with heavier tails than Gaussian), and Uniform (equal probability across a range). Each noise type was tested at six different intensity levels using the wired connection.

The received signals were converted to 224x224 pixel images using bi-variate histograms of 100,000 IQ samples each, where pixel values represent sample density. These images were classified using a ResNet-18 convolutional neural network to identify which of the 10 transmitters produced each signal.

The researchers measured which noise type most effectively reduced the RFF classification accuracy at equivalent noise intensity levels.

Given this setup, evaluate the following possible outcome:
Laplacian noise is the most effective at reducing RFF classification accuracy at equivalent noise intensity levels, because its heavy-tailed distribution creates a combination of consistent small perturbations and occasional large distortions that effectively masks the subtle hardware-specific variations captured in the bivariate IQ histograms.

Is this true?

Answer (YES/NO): NO